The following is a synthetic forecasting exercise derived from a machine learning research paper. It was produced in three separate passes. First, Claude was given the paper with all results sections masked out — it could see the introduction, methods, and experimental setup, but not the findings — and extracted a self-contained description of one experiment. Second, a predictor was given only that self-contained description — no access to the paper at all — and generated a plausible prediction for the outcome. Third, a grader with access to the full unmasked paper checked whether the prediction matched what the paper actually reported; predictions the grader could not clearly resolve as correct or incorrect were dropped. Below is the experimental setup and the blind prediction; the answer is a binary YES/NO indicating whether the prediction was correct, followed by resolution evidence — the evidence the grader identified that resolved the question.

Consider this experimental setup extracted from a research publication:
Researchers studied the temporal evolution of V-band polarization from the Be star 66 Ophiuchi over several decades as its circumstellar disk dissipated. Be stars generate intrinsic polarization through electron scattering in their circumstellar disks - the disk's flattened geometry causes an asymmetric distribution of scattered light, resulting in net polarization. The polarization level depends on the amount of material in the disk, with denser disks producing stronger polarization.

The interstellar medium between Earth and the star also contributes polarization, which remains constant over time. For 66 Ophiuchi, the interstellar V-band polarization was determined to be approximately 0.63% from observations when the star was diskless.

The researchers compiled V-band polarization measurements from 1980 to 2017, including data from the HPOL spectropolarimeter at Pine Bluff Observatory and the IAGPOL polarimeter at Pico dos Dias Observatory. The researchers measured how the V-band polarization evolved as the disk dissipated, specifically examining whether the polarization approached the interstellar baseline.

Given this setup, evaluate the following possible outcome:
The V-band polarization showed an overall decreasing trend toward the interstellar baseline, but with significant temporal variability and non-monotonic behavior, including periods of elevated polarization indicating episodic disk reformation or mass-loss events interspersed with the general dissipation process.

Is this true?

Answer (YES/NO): NO